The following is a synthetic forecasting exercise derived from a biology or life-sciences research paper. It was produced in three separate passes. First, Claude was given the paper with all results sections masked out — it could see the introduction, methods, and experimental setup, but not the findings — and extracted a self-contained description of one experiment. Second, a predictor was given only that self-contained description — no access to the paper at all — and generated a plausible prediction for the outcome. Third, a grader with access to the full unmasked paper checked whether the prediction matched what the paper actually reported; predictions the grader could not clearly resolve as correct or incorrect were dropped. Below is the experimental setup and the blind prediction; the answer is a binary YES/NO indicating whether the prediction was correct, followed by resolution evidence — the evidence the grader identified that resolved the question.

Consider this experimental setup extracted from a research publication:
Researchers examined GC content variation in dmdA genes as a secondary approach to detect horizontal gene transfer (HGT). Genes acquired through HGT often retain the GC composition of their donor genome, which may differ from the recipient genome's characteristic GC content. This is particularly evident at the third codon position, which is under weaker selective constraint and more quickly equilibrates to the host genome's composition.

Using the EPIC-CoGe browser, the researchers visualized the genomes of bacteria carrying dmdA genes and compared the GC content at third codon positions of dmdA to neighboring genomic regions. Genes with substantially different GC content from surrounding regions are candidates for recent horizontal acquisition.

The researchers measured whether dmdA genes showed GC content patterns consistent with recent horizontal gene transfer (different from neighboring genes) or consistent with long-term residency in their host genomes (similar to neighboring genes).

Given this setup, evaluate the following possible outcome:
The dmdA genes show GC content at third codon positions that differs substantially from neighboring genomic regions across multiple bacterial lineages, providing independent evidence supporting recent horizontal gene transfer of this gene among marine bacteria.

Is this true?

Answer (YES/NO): YES